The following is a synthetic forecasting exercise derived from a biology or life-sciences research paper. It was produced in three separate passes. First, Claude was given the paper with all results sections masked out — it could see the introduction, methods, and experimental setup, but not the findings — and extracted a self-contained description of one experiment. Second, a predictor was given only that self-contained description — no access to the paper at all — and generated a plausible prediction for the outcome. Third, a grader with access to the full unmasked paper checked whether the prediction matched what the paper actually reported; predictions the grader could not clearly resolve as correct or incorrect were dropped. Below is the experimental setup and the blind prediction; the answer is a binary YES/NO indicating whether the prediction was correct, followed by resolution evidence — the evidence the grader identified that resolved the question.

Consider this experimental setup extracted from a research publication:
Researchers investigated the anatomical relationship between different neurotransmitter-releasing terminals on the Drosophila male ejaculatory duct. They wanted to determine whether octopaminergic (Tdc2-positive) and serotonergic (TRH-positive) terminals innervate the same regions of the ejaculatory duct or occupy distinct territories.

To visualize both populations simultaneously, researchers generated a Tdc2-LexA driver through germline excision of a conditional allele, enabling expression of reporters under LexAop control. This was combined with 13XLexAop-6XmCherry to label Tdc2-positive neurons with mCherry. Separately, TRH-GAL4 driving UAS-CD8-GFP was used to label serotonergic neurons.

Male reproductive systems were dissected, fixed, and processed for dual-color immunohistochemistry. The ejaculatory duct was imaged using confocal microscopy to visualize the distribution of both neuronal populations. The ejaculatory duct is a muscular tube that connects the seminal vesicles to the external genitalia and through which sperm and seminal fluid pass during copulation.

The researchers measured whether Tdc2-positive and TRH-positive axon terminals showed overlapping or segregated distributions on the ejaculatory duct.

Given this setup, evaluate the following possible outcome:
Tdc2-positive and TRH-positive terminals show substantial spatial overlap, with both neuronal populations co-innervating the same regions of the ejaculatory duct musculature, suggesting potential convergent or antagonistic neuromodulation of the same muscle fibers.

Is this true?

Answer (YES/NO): NO